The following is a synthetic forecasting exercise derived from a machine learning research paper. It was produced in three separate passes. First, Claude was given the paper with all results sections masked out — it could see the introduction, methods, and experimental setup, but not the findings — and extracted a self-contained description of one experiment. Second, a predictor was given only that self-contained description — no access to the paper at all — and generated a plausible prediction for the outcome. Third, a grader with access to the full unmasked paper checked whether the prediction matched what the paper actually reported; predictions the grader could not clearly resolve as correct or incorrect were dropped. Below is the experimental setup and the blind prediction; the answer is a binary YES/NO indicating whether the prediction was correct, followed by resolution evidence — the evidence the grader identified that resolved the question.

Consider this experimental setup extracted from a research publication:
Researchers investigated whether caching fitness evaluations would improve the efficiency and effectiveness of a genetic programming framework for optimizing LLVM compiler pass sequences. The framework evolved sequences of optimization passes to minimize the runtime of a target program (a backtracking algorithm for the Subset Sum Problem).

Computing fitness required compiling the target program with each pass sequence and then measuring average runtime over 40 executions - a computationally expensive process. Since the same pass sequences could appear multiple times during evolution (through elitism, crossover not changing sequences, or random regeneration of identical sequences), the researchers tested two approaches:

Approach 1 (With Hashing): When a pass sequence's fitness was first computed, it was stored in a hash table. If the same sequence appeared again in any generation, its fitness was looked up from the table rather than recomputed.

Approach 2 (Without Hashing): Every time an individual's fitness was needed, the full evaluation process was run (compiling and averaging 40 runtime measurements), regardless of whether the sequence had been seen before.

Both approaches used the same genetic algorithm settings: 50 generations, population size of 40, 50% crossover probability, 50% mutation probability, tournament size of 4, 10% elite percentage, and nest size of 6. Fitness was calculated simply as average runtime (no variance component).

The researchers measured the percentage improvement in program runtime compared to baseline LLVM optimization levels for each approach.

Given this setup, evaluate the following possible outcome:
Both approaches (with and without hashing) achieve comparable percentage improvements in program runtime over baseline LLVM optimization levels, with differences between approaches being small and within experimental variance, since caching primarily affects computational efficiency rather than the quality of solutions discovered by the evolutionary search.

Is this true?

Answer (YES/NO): NO